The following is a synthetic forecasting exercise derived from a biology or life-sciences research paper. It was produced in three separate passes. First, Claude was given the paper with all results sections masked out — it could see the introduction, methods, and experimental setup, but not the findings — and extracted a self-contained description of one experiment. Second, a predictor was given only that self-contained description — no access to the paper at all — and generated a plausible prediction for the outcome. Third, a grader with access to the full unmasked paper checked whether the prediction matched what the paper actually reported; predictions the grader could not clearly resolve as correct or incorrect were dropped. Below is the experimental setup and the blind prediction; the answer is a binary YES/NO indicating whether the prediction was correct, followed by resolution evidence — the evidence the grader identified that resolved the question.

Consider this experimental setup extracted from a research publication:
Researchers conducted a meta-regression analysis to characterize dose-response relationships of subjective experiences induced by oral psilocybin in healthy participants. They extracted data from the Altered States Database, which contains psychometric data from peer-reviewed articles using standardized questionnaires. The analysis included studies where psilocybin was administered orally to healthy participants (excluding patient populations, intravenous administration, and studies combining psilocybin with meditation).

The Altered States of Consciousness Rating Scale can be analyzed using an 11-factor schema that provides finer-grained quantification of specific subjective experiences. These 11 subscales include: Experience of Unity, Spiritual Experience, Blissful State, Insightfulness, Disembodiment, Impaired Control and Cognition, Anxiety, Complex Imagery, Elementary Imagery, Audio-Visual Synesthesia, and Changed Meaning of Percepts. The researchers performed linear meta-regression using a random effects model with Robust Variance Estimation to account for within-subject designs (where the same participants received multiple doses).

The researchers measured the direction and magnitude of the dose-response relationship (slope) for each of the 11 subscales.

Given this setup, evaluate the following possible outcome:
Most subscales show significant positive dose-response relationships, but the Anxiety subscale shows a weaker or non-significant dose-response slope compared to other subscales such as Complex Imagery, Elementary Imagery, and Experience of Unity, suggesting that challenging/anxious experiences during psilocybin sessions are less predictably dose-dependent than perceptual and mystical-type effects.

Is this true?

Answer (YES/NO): YES